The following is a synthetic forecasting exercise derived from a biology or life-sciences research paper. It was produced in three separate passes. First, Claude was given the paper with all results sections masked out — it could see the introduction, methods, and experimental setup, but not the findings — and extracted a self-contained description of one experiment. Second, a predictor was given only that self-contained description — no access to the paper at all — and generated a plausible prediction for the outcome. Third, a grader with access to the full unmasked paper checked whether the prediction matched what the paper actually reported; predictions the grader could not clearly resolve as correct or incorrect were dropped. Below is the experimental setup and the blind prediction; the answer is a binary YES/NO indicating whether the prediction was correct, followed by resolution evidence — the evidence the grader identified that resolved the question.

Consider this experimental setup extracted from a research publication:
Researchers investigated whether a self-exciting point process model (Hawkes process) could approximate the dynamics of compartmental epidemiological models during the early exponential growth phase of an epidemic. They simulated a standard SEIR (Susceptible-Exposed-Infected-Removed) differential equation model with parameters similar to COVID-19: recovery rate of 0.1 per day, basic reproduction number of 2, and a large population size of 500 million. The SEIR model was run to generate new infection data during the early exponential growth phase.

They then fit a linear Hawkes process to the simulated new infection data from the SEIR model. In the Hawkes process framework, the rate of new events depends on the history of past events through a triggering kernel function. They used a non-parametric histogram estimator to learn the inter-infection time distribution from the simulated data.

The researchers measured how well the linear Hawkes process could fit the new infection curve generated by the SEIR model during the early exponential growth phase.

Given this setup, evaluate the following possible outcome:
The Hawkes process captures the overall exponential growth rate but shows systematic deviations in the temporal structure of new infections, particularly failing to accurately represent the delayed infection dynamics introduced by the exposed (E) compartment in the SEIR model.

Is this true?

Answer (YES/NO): NO